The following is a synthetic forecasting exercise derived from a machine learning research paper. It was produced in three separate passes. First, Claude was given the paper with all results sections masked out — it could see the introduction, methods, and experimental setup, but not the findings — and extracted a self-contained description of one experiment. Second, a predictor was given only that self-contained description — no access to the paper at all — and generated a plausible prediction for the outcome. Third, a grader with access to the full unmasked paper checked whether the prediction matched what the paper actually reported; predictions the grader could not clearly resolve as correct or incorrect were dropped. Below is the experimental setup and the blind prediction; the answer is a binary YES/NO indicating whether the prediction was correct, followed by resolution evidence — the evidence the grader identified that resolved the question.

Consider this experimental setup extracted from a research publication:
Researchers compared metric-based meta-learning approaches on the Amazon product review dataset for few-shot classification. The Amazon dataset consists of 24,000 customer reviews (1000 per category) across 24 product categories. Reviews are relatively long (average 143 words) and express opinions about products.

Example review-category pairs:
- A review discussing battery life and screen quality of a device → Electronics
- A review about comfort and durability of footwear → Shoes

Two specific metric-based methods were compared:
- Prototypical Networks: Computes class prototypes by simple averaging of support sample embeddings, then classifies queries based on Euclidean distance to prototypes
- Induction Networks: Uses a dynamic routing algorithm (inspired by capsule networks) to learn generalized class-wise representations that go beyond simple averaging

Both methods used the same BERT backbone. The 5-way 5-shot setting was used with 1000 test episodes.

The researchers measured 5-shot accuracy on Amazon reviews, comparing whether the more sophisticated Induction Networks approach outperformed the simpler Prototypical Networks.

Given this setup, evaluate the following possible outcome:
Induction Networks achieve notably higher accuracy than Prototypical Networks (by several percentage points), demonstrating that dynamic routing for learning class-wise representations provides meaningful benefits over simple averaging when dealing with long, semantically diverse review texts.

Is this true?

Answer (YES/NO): NO